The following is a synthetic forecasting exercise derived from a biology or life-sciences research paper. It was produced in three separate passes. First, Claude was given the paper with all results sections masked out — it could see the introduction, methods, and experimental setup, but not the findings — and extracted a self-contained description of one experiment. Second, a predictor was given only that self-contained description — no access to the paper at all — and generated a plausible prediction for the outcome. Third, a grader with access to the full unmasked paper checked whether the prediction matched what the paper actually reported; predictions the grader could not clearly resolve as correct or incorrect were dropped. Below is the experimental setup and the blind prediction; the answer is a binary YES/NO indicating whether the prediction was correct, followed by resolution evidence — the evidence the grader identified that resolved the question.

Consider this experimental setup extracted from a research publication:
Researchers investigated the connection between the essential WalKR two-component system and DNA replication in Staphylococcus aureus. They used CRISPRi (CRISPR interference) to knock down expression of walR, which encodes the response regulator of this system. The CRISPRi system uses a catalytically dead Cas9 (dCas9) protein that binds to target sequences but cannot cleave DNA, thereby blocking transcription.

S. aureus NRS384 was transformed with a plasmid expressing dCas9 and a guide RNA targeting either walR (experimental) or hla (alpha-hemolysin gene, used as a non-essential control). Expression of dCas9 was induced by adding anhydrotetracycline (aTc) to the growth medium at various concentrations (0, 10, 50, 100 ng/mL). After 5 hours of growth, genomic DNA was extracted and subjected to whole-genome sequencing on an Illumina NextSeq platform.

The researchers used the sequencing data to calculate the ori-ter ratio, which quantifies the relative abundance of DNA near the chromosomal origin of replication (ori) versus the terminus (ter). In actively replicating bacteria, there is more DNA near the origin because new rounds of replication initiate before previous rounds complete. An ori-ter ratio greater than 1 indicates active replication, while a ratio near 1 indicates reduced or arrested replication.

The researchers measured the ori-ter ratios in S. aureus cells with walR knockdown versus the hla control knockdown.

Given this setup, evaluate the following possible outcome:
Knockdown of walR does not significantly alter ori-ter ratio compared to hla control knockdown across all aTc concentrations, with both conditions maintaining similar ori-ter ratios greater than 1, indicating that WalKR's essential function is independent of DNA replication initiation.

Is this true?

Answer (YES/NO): NO